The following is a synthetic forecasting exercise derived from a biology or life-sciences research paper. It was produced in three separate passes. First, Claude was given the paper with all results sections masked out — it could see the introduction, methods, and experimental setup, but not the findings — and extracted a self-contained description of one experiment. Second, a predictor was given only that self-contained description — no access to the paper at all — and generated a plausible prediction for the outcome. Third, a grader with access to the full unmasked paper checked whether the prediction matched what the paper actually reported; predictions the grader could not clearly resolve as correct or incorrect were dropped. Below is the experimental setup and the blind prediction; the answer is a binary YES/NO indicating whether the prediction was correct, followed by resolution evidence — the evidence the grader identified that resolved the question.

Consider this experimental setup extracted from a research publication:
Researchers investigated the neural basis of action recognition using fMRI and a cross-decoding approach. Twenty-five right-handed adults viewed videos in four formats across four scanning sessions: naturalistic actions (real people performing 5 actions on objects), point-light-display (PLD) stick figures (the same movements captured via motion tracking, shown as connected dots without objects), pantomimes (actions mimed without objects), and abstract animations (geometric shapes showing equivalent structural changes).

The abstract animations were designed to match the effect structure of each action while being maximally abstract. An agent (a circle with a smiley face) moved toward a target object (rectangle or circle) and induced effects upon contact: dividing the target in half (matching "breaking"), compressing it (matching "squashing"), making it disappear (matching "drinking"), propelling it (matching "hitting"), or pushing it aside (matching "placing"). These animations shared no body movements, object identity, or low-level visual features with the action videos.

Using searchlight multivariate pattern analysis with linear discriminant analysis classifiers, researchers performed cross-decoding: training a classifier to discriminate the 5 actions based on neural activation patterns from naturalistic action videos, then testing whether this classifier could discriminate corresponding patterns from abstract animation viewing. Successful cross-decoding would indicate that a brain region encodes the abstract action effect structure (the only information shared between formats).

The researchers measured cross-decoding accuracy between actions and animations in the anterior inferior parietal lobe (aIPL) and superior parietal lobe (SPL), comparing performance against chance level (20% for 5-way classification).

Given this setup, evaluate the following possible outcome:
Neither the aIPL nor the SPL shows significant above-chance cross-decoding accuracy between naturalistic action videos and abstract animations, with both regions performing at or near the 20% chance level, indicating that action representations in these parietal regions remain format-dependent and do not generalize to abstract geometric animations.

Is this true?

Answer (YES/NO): NO